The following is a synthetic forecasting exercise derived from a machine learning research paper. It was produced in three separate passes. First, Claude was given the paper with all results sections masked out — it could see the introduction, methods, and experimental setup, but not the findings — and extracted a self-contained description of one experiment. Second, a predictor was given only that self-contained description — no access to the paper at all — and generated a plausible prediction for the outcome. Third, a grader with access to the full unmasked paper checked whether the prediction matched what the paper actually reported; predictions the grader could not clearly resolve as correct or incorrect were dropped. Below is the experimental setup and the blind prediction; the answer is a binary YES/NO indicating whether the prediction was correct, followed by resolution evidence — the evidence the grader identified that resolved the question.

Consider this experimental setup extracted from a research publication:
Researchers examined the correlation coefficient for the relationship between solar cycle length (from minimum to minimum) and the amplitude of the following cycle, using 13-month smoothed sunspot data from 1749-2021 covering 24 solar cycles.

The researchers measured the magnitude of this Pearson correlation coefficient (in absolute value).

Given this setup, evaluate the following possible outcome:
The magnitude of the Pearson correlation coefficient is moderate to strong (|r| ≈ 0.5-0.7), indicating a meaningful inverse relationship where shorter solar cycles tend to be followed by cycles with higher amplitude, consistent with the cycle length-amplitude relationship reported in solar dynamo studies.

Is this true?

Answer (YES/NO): YES